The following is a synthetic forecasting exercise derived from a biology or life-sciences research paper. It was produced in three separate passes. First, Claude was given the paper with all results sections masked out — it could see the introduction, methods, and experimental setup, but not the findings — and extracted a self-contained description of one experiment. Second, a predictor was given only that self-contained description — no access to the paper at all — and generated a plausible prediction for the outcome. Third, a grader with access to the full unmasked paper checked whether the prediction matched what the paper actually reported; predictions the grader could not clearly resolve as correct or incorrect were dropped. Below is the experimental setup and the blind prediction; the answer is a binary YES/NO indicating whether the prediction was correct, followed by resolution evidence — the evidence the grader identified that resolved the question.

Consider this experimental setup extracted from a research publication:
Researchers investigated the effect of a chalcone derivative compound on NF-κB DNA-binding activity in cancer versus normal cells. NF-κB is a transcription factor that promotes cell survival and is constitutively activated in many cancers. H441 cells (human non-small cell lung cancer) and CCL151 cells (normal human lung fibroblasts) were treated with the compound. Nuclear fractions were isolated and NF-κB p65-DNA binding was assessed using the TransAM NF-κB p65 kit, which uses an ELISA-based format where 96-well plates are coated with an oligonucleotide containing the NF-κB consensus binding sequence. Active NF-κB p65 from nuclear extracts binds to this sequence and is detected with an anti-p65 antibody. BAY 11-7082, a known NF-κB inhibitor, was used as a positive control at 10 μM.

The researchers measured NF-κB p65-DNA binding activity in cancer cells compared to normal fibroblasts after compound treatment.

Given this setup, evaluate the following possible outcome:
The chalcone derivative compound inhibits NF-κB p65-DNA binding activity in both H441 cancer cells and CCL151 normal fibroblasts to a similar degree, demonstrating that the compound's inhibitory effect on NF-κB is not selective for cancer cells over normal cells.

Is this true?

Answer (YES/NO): NO